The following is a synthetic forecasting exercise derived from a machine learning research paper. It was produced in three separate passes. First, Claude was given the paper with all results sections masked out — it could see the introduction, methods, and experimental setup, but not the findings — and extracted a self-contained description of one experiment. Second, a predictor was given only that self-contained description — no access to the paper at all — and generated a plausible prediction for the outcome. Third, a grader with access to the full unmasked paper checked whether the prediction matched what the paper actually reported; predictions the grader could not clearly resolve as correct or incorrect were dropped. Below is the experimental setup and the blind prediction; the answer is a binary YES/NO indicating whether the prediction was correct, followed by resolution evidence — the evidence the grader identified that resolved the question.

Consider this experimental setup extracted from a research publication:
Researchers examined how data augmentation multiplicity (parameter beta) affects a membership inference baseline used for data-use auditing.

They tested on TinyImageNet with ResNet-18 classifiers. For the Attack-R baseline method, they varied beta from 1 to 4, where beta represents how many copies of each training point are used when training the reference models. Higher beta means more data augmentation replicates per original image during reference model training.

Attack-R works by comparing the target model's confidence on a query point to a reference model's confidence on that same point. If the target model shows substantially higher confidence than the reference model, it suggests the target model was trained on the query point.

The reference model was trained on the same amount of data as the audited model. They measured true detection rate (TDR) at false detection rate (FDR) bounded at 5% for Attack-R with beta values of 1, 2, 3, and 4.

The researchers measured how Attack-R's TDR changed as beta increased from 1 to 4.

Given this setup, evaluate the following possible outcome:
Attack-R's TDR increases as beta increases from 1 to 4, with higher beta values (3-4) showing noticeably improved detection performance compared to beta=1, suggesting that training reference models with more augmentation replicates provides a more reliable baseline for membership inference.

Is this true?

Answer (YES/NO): NO